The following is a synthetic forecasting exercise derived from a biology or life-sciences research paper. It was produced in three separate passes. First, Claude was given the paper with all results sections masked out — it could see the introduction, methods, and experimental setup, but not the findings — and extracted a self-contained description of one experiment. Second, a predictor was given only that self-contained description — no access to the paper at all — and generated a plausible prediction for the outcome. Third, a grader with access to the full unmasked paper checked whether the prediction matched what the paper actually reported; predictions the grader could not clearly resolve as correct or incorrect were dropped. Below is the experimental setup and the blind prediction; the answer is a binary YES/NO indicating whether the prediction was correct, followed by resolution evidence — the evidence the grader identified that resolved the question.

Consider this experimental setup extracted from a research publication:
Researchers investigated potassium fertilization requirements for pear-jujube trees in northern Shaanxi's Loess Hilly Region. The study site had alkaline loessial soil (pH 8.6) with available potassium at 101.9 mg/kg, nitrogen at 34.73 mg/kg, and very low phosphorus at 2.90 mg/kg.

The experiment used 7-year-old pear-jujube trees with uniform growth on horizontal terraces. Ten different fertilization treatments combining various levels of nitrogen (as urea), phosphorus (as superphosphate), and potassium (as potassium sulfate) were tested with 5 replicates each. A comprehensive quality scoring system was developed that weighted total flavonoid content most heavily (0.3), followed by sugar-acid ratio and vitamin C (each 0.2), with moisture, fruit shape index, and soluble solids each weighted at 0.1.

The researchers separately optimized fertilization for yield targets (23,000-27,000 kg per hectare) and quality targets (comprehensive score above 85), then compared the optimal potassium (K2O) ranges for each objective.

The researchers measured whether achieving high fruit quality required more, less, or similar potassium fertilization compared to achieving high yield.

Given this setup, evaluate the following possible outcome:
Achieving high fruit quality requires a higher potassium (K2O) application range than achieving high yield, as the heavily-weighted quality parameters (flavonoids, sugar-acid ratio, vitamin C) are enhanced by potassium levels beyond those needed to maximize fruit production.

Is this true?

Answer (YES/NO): YES